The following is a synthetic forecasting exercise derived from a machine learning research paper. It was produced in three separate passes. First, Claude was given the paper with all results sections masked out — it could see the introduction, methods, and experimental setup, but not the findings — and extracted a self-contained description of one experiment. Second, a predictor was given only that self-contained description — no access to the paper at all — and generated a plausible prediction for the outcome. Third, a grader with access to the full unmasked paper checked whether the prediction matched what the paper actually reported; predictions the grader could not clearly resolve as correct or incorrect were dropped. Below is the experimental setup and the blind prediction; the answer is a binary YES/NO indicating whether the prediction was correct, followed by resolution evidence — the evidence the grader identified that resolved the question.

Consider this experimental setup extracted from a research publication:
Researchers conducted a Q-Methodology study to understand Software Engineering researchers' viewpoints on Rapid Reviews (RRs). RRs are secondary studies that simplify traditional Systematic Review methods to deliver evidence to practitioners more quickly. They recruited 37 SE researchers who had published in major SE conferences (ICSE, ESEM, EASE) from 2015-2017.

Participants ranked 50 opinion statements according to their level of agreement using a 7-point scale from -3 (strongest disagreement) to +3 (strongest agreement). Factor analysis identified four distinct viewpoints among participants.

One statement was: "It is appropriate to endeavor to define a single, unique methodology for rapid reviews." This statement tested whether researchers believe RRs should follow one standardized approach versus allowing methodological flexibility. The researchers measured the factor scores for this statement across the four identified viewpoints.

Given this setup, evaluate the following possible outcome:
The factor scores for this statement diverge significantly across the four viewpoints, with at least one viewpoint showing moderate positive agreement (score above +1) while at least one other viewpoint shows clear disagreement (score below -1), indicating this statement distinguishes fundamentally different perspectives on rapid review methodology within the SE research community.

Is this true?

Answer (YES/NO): NO